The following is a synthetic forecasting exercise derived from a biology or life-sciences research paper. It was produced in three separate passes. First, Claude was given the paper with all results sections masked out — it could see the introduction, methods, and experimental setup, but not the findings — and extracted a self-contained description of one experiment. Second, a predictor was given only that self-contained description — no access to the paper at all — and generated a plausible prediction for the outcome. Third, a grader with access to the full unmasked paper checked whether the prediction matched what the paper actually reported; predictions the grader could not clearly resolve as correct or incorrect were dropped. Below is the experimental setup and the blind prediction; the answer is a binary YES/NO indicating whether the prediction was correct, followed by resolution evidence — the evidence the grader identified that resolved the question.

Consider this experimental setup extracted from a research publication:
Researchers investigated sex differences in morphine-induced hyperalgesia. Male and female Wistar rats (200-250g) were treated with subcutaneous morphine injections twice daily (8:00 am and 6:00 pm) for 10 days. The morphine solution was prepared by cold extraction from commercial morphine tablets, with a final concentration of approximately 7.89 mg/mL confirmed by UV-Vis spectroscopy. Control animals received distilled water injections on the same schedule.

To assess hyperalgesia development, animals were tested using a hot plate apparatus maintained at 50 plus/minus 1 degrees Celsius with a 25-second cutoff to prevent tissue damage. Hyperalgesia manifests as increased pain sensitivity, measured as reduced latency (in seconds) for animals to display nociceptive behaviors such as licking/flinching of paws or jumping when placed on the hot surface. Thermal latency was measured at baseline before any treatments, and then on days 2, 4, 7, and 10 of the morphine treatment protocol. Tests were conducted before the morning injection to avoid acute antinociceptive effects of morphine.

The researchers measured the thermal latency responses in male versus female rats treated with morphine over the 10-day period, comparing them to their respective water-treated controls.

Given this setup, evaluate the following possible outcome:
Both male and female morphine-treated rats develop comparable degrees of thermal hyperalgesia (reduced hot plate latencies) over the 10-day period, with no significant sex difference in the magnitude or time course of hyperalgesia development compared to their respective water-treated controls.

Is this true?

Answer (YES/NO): YES